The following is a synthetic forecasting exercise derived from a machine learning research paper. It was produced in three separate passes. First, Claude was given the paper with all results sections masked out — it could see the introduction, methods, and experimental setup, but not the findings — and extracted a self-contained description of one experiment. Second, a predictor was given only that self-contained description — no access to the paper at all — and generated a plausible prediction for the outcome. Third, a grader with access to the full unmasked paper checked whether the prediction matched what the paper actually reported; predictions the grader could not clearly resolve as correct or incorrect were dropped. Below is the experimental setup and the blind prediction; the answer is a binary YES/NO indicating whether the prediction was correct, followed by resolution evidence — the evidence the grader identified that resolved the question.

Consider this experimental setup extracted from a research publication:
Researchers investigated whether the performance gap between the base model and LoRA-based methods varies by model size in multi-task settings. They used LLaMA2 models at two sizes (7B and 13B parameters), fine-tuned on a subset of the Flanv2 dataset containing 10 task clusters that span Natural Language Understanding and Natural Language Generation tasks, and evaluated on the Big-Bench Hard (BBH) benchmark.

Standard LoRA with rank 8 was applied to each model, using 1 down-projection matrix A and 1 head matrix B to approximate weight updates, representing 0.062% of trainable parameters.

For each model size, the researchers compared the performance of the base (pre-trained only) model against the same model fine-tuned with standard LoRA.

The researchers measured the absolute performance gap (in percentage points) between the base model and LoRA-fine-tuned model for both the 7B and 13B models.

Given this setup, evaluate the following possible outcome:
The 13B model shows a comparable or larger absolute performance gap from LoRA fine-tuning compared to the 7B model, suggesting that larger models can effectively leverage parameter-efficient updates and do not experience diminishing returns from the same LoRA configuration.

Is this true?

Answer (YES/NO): NO